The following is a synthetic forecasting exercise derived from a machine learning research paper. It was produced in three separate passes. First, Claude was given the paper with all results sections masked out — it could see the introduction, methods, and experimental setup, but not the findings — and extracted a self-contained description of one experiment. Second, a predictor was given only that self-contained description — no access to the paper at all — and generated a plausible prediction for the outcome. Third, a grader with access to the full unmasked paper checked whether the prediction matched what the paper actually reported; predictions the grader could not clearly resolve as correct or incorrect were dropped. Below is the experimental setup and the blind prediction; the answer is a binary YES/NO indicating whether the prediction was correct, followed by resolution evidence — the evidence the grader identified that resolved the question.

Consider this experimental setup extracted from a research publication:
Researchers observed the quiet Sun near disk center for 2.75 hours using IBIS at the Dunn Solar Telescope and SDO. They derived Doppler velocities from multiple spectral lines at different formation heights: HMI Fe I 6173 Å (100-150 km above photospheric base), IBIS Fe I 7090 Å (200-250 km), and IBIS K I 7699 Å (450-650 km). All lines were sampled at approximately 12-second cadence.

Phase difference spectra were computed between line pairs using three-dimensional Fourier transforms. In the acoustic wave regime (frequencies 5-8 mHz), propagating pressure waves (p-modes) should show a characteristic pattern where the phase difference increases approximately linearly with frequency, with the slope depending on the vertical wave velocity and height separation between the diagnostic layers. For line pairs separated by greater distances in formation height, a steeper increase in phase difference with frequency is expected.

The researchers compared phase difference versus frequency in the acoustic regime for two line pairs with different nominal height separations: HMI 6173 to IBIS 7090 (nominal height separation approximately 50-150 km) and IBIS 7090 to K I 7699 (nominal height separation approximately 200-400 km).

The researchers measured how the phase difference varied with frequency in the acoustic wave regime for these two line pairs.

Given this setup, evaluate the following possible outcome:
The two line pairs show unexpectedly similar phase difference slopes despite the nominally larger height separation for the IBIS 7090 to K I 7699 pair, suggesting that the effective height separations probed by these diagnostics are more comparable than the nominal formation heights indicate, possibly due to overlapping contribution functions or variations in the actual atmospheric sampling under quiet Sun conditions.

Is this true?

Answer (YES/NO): NO